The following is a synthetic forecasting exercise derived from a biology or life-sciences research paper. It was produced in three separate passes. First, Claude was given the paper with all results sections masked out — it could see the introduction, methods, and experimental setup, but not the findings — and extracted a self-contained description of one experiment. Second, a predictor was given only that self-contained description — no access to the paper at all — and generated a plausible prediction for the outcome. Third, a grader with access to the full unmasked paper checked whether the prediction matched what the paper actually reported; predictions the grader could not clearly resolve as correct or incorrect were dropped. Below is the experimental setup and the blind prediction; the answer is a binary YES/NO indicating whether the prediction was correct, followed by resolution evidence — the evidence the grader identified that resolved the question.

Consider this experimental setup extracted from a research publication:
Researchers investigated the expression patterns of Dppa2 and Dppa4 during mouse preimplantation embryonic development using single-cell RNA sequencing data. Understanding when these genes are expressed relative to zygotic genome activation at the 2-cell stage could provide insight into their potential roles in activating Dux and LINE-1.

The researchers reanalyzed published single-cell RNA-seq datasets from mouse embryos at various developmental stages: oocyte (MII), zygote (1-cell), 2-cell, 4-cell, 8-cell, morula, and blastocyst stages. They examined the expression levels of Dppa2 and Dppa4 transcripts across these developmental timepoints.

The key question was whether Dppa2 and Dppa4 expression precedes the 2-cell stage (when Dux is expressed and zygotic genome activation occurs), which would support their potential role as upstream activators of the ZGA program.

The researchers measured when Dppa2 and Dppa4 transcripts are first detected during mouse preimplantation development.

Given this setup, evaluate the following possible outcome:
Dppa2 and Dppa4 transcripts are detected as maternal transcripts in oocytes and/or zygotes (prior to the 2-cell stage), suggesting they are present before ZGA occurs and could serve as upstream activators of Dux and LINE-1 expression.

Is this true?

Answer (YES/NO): YES